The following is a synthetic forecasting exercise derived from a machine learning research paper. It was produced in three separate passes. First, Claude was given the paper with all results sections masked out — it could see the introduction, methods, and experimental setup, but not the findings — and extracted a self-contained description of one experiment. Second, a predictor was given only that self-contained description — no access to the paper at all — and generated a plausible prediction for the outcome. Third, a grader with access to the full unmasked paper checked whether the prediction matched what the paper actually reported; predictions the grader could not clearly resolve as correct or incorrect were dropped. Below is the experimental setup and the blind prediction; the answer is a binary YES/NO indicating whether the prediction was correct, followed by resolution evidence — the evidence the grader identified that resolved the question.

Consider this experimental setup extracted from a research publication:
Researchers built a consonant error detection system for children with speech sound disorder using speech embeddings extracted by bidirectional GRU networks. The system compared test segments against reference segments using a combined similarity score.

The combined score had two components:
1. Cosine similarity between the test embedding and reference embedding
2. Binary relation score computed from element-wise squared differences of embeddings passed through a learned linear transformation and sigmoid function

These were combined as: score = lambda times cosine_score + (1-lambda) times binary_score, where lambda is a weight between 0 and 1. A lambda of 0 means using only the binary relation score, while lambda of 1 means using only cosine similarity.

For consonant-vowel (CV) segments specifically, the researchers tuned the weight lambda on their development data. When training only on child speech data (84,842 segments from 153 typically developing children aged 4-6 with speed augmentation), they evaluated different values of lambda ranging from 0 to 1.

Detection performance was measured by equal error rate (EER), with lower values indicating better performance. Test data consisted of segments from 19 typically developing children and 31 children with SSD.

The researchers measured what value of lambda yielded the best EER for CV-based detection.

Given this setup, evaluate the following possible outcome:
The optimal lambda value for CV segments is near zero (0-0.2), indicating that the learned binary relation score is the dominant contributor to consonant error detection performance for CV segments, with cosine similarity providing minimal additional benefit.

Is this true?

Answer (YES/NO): YES